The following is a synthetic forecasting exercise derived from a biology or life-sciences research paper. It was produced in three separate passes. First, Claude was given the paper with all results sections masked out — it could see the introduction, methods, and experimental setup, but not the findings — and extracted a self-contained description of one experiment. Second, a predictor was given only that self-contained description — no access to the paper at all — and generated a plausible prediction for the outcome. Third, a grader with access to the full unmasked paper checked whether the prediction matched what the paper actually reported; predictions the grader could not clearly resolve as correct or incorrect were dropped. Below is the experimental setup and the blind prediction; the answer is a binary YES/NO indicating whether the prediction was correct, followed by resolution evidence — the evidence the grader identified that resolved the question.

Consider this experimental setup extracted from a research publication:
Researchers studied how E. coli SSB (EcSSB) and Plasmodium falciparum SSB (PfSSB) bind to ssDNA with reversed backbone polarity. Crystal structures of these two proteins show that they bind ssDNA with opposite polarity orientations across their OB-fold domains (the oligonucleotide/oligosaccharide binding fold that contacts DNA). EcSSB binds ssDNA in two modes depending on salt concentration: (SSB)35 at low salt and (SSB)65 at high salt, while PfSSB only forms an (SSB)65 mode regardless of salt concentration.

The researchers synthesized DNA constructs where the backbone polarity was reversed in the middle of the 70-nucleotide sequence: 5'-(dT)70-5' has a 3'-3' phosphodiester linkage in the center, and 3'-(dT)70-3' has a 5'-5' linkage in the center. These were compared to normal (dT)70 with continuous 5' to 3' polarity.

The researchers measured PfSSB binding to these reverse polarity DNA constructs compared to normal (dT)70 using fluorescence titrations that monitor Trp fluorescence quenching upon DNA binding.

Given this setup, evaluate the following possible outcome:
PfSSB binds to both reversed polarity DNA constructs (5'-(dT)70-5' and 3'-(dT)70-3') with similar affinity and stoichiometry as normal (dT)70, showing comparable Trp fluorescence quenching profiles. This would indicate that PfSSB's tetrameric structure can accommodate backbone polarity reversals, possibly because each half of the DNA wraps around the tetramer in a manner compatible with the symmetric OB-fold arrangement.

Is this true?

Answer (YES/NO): YES